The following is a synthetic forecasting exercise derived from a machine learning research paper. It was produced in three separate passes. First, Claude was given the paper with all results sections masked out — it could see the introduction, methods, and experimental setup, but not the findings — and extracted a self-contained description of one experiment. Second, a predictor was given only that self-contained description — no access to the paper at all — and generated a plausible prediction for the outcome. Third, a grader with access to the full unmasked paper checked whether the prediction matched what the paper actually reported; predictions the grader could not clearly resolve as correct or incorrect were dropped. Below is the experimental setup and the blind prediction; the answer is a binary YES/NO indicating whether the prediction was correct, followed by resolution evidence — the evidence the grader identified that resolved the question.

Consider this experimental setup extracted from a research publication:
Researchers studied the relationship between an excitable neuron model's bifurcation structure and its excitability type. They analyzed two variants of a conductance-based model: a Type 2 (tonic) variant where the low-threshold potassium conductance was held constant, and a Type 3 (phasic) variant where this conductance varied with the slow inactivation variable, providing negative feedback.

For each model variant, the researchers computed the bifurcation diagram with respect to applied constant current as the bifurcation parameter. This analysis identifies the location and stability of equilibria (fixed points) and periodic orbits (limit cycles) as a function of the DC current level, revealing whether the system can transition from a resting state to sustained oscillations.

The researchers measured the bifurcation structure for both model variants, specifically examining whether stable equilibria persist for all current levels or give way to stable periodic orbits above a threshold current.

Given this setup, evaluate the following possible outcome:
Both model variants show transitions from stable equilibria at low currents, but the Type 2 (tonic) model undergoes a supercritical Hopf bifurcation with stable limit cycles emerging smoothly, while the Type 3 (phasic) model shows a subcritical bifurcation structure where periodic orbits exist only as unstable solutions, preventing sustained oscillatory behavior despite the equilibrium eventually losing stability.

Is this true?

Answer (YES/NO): NO